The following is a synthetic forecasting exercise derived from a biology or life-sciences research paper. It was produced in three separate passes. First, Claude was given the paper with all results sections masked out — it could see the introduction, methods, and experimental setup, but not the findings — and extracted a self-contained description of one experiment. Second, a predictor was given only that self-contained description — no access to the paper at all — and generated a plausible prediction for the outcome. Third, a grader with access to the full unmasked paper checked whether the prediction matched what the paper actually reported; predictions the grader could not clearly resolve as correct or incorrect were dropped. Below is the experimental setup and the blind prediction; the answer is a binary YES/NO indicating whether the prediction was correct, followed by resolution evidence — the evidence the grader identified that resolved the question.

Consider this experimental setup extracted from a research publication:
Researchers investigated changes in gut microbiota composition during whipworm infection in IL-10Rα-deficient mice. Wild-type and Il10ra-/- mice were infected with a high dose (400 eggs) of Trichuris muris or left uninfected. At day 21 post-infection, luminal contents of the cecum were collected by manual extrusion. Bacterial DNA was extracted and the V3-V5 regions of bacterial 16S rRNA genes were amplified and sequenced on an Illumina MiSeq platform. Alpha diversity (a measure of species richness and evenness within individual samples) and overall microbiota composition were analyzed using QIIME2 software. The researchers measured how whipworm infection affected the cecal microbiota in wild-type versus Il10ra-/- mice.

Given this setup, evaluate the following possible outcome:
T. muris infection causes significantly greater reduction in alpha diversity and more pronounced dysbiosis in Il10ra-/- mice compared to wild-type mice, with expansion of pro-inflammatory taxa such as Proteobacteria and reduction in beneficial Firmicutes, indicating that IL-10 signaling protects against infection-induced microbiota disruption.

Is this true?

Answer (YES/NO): NO